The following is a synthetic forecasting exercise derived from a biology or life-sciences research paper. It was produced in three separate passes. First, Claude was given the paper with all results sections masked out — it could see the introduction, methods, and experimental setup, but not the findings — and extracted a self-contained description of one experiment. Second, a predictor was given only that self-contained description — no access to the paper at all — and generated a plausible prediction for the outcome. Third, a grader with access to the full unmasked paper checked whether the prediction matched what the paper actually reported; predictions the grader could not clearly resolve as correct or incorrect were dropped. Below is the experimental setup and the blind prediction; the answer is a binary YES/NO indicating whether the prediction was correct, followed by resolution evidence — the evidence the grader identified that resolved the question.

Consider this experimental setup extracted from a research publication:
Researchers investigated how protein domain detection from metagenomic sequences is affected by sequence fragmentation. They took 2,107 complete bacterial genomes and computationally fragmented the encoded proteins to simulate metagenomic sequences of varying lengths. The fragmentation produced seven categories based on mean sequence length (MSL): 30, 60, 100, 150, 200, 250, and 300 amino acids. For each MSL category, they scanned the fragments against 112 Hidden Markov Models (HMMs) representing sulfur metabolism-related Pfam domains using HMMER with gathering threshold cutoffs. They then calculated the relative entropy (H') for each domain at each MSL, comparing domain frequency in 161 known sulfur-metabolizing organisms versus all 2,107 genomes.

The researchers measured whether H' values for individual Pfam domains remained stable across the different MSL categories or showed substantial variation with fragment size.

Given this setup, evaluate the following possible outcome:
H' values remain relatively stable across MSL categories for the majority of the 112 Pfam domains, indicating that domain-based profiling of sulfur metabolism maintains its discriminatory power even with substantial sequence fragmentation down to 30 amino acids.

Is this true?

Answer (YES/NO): NO